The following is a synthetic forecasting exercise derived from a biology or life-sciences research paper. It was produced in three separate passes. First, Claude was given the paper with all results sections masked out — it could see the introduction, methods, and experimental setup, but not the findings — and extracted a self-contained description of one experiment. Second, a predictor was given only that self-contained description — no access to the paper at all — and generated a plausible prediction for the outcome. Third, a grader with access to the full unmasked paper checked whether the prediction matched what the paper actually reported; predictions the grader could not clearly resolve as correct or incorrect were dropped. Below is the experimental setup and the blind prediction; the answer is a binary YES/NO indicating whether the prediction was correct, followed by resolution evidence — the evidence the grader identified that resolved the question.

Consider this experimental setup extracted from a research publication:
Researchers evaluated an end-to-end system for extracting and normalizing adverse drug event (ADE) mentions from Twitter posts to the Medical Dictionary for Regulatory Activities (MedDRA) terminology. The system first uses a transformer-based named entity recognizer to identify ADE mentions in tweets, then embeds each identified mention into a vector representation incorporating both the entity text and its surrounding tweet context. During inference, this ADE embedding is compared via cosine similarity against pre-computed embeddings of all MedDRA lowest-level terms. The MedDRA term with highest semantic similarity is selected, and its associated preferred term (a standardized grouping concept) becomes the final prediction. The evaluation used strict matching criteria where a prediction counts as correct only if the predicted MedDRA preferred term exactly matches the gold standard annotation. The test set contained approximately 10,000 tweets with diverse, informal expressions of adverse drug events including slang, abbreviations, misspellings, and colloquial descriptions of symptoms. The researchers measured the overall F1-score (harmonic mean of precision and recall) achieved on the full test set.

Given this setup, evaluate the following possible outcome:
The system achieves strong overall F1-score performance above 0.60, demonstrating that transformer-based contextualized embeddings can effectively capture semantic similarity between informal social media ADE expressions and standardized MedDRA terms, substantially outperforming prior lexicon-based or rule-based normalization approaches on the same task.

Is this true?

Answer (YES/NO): NO